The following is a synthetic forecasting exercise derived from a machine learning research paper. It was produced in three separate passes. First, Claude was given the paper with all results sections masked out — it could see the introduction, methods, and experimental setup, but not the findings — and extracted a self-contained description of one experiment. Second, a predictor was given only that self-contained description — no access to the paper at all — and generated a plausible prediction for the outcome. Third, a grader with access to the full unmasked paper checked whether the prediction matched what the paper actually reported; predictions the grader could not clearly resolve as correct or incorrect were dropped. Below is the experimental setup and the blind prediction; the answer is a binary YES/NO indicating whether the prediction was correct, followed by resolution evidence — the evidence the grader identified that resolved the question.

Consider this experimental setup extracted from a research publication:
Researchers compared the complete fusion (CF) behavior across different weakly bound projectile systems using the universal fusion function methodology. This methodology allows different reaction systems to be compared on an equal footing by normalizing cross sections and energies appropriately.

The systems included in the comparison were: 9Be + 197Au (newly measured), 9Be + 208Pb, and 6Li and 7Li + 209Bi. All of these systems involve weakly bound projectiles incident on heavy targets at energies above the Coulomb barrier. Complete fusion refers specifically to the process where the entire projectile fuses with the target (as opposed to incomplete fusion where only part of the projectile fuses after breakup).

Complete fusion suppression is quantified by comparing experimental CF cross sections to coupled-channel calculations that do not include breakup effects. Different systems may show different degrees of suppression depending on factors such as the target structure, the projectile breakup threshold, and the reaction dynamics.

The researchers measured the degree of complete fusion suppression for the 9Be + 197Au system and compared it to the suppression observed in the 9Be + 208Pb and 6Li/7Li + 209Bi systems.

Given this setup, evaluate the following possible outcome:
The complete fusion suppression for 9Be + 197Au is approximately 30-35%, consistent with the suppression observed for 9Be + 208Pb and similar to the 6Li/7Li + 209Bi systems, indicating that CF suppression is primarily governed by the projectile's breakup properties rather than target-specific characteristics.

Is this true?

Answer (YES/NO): NO